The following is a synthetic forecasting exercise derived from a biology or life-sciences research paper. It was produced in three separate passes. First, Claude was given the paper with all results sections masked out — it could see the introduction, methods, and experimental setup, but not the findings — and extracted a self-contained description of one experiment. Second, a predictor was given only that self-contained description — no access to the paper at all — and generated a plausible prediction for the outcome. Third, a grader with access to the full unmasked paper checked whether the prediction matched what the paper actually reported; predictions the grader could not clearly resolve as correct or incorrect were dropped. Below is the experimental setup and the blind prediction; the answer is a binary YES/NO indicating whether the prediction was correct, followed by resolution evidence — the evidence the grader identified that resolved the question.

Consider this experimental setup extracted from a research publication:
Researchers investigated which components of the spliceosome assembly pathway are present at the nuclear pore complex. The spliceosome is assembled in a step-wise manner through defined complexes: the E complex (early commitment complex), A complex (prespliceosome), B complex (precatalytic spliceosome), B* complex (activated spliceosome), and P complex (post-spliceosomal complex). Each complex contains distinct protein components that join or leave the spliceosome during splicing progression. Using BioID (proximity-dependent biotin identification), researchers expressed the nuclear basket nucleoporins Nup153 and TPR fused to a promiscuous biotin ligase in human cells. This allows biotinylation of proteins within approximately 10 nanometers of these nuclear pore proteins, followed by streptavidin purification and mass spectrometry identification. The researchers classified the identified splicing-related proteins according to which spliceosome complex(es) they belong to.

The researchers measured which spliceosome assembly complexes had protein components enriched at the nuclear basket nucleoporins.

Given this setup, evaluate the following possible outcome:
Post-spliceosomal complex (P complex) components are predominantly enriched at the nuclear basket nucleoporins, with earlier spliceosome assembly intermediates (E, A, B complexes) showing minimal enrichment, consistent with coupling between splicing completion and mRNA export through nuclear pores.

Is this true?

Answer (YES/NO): NO